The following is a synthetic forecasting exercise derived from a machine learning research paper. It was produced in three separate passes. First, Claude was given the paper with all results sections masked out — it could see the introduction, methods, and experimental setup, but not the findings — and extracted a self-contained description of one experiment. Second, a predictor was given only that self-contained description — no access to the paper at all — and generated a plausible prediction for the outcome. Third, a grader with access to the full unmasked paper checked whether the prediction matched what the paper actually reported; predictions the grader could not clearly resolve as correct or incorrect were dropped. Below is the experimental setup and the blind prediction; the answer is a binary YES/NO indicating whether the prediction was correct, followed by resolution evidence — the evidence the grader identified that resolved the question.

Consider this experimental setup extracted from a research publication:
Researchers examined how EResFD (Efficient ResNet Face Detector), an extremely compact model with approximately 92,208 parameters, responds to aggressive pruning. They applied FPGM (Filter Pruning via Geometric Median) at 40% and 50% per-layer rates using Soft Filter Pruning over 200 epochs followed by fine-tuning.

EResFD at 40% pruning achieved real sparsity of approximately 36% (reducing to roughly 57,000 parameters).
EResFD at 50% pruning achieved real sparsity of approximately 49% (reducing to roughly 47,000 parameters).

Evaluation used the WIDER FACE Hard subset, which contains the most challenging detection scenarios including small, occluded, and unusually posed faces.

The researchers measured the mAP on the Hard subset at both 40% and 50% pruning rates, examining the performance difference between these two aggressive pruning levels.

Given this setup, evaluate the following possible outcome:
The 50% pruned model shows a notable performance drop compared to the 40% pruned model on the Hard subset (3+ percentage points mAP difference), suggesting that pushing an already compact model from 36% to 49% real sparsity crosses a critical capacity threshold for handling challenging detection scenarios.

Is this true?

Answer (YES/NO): YES